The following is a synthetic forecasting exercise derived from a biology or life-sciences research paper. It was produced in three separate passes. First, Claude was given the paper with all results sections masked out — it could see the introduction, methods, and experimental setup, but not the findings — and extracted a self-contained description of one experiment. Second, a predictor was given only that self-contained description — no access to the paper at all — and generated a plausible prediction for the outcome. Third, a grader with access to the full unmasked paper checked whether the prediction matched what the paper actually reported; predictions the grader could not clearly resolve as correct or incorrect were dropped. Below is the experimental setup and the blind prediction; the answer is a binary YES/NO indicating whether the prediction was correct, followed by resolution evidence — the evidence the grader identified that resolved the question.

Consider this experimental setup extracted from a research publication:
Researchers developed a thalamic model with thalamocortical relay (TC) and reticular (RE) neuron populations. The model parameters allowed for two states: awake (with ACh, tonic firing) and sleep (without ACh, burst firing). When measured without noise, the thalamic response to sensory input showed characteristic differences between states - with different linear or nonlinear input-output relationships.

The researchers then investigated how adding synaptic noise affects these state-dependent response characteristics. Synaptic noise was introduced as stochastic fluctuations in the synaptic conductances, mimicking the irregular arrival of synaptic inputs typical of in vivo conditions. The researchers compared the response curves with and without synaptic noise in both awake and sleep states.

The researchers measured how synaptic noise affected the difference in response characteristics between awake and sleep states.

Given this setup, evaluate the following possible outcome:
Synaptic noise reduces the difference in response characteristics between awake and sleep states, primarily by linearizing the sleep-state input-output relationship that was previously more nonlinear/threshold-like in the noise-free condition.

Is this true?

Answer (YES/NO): NO